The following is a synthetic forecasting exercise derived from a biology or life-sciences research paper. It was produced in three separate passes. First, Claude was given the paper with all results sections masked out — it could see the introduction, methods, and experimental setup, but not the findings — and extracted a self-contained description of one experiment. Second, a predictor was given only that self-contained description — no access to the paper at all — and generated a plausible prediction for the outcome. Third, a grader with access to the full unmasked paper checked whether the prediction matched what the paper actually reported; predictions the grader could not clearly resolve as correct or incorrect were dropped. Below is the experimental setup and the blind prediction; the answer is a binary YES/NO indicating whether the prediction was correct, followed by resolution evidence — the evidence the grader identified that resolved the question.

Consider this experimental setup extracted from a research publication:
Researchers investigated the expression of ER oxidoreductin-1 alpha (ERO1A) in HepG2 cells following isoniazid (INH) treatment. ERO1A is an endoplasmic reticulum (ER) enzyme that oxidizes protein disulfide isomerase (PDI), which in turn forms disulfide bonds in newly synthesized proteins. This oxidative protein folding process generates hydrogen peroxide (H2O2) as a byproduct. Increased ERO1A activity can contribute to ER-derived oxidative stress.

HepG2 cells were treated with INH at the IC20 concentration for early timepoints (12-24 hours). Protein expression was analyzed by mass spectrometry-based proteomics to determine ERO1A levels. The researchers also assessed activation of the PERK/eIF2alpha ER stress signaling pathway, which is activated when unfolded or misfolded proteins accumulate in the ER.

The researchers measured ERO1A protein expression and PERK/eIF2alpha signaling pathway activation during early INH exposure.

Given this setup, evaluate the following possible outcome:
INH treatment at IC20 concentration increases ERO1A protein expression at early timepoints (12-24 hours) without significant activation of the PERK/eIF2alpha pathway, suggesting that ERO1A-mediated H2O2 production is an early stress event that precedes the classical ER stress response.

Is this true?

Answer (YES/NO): NO